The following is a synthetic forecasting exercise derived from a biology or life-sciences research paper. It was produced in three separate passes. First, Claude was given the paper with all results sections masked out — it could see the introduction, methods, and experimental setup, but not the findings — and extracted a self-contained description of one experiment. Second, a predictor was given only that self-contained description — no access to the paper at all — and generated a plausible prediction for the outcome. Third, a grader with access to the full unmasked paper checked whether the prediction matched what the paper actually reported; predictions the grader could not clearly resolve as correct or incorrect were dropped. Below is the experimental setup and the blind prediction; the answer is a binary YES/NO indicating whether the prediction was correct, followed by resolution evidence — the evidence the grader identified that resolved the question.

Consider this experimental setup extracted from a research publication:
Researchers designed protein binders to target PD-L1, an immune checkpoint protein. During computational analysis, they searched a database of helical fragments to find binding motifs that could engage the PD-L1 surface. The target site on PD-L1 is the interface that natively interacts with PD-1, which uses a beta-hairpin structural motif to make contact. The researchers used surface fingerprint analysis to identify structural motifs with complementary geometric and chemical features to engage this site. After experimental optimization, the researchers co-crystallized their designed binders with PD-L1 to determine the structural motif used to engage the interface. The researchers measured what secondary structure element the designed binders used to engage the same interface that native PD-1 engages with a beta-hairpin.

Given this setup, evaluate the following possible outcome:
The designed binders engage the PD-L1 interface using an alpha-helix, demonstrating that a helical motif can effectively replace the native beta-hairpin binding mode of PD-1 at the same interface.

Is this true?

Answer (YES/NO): YES